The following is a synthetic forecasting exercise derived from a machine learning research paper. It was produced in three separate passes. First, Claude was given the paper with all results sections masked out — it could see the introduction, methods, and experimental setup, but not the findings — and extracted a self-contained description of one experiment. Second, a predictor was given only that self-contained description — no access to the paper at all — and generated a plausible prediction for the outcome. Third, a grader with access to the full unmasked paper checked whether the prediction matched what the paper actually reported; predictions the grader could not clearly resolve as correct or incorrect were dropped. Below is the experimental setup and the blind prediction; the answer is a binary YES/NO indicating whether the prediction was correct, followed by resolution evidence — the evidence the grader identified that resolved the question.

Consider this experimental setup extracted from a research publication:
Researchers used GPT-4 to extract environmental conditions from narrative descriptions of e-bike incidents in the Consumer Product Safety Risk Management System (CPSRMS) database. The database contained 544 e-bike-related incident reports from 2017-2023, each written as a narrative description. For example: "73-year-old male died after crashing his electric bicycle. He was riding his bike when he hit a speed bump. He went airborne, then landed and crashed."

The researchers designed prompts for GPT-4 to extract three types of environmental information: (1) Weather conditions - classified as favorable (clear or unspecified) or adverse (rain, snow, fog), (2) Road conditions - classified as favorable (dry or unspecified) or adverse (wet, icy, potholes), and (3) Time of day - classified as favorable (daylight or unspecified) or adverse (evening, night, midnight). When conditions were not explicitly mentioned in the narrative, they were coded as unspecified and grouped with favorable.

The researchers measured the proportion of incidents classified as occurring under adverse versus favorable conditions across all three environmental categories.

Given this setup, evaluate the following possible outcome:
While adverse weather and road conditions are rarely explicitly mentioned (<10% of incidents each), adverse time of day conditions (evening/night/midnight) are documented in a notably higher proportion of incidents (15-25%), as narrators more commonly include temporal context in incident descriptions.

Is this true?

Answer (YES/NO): NO